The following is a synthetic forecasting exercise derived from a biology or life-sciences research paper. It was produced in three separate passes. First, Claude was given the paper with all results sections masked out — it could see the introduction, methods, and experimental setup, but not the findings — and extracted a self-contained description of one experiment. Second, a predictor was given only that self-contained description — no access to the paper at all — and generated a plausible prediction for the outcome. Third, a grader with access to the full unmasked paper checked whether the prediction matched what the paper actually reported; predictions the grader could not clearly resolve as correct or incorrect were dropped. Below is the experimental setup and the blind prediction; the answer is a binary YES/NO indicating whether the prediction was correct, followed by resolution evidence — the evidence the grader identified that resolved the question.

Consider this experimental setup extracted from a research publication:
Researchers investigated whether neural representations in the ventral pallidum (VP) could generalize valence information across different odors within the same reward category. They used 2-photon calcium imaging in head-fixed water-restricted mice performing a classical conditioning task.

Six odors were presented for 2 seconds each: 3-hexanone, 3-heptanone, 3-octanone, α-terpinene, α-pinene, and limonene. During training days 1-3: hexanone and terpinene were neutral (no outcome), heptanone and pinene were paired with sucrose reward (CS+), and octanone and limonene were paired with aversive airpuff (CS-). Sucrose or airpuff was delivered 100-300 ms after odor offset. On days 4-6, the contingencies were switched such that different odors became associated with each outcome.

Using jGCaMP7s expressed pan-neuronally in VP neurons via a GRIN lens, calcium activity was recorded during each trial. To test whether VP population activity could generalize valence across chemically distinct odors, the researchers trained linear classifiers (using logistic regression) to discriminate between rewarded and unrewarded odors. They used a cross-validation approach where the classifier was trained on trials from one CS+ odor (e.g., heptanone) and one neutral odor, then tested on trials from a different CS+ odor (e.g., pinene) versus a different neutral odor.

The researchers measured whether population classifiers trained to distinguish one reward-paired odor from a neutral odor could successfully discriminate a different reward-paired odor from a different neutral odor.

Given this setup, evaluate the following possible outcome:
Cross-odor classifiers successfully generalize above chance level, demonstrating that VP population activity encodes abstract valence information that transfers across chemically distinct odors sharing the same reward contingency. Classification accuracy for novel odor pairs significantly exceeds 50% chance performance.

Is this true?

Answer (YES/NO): YES